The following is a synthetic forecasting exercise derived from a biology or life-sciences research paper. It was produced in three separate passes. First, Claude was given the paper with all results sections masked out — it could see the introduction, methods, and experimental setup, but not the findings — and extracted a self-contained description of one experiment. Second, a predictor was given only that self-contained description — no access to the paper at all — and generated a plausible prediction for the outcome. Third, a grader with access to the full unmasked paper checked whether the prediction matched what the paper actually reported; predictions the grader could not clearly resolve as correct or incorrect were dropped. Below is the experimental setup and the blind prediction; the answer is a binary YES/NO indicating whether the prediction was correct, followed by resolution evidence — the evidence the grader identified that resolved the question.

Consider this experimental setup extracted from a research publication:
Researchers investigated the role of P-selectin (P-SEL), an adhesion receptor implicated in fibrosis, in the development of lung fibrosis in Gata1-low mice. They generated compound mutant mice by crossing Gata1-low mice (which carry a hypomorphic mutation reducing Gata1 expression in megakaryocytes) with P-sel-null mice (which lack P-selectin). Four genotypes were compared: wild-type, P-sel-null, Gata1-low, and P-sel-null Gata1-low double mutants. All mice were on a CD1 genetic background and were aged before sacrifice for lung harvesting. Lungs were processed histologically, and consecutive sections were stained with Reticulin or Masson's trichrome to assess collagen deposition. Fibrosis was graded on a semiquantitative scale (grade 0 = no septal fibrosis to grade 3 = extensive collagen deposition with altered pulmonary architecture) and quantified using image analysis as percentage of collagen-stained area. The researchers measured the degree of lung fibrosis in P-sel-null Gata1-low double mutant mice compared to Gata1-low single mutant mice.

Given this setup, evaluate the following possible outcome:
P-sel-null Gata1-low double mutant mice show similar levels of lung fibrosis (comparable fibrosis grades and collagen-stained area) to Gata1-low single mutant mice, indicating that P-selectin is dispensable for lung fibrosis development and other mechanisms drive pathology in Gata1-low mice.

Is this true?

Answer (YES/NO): NO